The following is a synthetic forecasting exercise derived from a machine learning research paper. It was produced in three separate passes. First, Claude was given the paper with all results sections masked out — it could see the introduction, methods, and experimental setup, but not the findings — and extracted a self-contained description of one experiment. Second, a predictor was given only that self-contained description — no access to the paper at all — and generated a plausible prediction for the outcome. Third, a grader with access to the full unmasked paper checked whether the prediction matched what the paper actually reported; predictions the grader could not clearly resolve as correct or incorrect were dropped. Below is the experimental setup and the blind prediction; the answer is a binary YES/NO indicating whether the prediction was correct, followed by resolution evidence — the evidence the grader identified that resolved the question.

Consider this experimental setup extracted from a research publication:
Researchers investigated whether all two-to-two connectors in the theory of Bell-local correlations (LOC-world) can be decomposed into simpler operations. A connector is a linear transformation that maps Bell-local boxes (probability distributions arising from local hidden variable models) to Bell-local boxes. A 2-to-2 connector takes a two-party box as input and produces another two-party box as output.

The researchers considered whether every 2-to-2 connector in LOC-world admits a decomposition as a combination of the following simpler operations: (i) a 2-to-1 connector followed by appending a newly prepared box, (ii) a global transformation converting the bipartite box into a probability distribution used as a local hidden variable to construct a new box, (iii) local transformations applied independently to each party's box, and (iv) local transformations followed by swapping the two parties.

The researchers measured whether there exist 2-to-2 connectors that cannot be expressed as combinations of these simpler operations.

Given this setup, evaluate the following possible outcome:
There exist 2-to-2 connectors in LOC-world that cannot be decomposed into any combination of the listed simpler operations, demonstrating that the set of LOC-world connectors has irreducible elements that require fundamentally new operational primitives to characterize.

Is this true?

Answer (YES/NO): YES